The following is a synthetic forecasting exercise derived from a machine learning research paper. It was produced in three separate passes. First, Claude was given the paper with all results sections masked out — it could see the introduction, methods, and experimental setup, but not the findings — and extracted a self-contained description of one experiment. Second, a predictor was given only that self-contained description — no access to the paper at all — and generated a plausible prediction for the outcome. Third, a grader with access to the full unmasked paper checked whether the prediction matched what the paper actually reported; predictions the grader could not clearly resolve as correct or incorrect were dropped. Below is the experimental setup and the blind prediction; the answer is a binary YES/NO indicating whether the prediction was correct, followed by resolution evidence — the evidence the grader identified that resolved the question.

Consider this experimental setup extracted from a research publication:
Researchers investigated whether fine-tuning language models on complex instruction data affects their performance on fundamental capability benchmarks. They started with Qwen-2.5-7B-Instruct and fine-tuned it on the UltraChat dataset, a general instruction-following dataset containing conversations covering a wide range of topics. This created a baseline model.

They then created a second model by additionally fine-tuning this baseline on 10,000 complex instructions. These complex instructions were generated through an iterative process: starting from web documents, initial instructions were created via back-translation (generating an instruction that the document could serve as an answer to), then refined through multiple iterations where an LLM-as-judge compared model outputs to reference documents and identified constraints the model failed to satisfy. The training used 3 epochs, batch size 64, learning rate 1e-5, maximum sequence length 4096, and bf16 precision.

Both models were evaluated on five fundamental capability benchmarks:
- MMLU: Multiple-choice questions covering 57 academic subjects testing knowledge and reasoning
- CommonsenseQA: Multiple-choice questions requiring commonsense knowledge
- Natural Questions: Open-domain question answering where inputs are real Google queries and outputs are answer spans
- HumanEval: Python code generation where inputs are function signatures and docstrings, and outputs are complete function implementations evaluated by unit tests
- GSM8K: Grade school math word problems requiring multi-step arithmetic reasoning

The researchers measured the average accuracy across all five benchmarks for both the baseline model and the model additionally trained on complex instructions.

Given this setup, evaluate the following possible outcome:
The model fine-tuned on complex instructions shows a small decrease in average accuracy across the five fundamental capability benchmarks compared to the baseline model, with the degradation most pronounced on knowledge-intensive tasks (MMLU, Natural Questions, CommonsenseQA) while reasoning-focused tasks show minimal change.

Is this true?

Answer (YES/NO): NO